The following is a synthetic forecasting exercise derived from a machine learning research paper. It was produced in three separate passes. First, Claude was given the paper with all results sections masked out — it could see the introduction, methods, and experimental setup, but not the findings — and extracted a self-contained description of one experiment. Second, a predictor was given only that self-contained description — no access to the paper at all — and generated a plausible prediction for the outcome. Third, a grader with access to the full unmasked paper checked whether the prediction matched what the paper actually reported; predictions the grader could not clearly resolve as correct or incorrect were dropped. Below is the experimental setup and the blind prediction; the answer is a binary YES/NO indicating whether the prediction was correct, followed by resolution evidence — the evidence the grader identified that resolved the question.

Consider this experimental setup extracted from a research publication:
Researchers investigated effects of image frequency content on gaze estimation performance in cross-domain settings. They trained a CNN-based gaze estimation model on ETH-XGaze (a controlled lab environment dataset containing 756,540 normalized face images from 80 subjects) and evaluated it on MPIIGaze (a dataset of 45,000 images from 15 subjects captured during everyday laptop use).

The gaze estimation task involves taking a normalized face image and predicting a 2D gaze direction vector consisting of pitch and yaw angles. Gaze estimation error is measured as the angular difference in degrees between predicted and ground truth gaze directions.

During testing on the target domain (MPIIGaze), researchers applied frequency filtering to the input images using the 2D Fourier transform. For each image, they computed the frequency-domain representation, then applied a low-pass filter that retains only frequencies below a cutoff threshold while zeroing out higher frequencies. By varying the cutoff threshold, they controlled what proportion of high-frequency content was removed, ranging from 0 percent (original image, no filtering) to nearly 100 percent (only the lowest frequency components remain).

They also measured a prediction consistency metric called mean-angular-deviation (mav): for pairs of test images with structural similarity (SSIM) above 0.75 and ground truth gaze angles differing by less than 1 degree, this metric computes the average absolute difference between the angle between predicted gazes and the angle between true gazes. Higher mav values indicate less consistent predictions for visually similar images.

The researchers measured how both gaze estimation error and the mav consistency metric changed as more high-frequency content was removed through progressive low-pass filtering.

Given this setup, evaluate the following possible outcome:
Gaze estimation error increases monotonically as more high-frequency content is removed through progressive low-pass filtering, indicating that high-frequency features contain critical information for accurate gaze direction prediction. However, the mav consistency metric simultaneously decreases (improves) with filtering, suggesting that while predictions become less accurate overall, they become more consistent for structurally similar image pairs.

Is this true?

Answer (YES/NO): NO